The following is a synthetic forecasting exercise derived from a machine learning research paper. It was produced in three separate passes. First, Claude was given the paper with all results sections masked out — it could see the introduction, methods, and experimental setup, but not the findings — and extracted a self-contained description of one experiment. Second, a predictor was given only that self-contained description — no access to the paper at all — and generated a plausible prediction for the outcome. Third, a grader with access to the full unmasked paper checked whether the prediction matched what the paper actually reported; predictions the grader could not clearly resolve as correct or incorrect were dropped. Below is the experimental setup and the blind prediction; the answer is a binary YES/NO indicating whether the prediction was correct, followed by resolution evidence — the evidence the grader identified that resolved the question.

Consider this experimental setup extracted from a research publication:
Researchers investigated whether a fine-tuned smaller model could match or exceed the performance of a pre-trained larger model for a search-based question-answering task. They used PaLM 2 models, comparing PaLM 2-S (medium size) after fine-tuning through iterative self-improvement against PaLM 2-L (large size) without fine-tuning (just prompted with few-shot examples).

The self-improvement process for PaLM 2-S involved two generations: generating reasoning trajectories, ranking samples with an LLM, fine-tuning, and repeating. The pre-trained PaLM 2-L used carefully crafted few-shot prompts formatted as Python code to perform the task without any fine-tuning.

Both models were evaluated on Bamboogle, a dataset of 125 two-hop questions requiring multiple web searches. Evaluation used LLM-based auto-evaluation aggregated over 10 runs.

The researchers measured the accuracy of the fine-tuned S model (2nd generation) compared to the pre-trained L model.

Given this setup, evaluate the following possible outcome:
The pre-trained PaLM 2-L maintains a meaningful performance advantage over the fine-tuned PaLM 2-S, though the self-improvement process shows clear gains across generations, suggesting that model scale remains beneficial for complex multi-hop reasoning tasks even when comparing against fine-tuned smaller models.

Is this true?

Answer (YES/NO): NO